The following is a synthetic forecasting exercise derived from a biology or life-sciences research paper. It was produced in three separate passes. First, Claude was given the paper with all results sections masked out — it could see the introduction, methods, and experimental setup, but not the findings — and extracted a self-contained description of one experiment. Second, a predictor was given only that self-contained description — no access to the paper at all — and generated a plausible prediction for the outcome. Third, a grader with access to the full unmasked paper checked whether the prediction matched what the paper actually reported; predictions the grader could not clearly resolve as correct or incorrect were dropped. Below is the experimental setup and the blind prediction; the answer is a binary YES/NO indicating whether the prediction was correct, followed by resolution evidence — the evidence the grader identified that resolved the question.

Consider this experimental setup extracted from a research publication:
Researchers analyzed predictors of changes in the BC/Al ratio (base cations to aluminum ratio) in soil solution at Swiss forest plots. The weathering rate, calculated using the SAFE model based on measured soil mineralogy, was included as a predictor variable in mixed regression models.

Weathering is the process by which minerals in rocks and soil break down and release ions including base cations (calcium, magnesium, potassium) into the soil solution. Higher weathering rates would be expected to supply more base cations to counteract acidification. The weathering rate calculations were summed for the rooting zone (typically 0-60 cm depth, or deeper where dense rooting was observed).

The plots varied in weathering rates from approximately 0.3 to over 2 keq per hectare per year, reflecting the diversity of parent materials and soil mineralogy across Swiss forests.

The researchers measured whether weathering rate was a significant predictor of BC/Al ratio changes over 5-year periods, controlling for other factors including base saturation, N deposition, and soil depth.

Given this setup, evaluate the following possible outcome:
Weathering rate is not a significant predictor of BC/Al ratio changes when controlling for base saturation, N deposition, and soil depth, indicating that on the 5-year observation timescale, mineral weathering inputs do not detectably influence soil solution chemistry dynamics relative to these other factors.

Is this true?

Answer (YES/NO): YES